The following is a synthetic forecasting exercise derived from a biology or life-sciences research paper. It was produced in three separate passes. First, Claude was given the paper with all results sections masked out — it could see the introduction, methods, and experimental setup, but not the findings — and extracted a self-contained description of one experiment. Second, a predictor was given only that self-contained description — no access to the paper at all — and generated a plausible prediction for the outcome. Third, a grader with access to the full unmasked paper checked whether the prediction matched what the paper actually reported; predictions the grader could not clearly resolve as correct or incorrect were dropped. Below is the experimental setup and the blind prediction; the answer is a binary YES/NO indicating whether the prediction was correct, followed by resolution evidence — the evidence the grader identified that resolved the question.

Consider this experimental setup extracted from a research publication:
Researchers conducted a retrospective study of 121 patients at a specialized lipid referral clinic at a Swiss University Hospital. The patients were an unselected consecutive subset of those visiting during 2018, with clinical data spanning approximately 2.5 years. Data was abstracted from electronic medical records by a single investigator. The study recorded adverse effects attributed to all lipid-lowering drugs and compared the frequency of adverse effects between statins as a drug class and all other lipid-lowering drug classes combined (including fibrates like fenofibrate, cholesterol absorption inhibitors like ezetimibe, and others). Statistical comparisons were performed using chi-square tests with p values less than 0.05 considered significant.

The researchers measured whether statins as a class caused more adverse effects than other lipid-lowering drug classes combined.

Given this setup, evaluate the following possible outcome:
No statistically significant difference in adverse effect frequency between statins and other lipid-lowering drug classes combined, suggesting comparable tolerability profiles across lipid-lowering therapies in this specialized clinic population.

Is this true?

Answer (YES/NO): NO